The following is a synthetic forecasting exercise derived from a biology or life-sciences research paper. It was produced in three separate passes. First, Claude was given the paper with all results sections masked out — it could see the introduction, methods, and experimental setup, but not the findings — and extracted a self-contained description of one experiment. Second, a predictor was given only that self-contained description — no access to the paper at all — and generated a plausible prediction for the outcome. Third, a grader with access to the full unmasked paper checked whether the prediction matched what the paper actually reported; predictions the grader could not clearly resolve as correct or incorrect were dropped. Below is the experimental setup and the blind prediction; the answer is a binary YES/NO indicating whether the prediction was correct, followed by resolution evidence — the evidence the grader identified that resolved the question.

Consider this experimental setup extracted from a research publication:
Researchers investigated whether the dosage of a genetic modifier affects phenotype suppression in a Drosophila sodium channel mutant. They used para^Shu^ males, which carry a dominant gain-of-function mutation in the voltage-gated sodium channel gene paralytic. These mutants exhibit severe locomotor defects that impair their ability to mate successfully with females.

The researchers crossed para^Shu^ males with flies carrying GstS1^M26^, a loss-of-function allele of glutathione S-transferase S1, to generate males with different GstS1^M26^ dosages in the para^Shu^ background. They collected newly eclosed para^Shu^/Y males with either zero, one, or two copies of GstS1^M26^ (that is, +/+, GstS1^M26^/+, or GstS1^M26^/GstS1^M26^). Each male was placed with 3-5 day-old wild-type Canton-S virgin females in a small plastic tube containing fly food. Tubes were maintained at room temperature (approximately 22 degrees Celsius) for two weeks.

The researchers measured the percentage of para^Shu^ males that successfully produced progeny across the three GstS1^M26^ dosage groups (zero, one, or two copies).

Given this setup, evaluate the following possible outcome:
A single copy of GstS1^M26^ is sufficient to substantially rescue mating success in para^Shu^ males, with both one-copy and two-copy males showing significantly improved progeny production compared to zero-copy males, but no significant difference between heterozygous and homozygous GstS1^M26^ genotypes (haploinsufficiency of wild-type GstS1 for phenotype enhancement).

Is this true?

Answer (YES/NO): YES